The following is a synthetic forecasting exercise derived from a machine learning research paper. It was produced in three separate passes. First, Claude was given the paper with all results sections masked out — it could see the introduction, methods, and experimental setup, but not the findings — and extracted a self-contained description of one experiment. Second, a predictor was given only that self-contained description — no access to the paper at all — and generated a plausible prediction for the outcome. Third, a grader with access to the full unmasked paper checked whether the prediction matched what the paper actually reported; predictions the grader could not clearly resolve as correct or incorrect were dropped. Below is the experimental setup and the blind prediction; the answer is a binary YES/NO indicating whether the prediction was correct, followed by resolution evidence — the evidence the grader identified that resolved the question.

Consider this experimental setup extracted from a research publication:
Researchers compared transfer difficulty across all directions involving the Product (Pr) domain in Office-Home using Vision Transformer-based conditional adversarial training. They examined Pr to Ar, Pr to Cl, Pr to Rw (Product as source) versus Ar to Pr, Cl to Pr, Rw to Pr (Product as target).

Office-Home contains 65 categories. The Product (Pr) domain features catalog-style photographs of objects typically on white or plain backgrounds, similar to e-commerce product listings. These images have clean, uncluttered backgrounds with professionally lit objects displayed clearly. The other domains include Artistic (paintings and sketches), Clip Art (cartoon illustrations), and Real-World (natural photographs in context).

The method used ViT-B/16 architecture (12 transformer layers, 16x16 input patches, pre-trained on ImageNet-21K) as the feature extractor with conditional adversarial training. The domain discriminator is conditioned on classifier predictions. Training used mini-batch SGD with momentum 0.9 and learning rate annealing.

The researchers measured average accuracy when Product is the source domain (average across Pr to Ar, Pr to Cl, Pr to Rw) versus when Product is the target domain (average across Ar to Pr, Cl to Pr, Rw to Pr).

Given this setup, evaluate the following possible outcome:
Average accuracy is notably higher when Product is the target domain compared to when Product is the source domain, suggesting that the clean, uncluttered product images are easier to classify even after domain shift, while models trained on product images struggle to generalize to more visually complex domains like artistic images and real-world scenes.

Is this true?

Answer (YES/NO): YES